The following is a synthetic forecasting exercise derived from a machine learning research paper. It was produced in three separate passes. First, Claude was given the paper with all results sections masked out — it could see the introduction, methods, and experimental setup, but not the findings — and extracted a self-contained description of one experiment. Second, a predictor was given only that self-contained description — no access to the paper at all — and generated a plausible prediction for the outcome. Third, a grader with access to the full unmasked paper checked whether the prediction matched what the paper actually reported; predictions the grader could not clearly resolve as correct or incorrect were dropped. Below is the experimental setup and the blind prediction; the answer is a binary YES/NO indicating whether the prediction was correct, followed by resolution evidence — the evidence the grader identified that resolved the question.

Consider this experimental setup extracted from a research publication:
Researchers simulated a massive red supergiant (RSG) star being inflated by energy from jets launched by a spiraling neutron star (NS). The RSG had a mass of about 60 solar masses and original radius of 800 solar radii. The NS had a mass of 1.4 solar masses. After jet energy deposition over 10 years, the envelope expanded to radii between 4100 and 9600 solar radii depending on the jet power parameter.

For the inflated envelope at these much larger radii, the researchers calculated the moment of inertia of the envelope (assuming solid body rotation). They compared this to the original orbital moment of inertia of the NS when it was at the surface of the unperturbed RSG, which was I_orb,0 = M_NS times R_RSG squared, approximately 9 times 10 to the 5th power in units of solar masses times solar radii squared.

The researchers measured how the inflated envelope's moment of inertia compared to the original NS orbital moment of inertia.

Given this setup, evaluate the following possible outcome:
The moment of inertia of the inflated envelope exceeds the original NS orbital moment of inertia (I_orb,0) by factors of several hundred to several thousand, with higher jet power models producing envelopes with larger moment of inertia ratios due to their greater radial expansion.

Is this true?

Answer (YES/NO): NO